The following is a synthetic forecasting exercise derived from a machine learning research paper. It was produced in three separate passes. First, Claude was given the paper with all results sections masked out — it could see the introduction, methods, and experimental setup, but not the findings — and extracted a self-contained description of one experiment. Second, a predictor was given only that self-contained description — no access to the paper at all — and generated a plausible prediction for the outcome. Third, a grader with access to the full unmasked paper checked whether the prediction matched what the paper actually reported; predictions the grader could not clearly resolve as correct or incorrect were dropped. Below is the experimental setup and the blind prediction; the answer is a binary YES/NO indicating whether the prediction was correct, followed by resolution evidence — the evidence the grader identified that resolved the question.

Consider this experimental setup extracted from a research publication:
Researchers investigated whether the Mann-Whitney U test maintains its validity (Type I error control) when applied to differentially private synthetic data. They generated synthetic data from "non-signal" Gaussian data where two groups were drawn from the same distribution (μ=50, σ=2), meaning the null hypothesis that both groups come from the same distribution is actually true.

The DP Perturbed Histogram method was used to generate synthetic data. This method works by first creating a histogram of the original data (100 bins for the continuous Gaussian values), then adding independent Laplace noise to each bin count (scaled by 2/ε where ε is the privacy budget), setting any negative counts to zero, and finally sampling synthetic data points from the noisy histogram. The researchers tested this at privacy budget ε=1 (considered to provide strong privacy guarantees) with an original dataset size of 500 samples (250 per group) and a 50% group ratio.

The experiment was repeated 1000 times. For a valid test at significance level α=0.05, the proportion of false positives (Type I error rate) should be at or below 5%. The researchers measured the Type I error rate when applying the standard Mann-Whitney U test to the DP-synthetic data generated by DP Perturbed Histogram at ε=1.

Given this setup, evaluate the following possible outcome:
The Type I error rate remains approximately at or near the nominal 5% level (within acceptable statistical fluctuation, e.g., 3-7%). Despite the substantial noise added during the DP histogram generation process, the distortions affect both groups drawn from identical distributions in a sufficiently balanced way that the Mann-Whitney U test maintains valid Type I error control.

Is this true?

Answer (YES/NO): NO